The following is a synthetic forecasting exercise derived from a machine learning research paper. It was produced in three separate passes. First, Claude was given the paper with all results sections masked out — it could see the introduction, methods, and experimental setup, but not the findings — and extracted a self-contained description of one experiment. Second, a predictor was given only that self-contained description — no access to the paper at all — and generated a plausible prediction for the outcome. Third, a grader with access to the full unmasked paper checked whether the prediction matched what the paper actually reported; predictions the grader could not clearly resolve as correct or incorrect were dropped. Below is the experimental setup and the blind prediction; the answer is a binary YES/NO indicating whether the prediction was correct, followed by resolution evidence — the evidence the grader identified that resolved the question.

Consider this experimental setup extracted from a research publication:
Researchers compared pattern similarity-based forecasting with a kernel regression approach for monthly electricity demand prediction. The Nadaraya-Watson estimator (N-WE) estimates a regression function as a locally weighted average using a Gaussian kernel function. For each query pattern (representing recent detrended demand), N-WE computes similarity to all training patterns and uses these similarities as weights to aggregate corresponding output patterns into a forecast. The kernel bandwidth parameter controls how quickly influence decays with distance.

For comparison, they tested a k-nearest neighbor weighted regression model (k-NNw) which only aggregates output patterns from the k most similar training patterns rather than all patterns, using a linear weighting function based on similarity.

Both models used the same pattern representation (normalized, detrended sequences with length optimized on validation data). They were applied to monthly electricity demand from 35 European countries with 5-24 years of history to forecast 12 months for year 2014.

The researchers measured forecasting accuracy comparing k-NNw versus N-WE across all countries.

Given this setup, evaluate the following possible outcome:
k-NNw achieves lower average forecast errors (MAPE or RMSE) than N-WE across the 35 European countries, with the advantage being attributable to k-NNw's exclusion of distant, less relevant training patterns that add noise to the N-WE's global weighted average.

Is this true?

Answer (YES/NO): NO